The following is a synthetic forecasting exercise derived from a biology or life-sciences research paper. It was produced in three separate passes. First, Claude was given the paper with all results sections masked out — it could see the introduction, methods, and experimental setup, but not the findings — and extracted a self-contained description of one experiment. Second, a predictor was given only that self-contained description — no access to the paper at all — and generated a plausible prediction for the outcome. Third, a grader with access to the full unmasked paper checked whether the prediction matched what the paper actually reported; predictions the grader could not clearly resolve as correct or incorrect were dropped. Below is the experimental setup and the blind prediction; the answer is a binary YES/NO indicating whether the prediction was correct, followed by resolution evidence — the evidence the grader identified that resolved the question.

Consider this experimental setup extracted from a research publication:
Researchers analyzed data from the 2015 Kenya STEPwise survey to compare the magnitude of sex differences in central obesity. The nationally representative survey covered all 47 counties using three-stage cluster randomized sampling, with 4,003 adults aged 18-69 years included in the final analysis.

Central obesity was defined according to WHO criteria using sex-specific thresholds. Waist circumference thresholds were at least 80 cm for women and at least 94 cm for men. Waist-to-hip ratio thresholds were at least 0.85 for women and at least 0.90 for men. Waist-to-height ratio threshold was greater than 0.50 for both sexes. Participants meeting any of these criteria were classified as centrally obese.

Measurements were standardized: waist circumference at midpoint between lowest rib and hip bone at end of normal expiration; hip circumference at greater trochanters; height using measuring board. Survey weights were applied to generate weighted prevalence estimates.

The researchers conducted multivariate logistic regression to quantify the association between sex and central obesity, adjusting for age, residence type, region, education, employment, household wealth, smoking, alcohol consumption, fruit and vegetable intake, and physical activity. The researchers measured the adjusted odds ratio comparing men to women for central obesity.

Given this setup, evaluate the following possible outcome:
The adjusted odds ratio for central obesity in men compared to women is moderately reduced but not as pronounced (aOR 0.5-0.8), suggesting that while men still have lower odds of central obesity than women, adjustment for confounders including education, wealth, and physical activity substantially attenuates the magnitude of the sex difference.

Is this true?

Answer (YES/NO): NO